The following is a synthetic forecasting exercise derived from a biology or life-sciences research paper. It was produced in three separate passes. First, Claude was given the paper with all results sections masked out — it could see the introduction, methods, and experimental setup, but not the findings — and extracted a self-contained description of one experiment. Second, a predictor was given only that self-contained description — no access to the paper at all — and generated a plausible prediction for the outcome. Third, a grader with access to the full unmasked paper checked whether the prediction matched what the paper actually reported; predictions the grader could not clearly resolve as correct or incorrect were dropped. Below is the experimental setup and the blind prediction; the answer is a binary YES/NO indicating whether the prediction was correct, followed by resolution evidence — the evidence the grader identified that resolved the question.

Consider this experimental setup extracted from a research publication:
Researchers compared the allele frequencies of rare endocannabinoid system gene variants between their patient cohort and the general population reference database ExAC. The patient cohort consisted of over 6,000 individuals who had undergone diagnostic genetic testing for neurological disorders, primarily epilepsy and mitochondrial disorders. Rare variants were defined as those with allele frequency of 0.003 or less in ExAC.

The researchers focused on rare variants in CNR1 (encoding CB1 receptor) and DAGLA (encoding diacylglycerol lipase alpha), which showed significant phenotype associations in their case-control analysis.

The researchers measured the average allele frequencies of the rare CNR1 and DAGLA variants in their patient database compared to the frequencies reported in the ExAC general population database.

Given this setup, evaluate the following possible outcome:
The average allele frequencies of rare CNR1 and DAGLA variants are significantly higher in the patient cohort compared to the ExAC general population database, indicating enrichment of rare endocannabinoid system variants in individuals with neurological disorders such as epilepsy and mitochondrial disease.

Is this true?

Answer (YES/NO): YES